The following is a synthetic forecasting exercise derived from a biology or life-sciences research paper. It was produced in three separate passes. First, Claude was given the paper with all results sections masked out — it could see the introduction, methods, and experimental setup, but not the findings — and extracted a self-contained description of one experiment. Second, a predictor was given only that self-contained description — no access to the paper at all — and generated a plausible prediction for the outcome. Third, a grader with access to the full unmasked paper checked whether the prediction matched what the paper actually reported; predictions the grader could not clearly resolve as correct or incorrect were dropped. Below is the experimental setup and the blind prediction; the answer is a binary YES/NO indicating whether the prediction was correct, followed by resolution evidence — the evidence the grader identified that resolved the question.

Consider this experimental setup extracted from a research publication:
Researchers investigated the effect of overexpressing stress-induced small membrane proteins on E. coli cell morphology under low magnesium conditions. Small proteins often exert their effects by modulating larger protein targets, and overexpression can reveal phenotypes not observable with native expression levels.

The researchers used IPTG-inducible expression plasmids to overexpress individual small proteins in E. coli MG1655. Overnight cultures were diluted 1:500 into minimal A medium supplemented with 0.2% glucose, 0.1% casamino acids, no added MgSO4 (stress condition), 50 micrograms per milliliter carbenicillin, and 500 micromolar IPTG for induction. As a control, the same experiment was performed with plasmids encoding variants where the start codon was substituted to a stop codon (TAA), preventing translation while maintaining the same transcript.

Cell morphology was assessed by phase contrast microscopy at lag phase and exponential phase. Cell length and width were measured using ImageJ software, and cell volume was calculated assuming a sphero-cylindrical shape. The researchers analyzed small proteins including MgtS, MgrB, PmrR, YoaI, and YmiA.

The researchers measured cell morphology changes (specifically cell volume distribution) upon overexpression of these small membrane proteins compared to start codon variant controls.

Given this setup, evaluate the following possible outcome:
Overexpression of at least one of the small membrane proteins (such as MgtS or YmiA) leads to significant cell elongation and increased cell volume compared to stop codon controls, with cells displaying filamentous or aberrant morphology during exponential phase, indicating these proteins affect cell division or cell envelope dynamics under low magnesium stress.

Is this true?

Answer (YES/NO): NO